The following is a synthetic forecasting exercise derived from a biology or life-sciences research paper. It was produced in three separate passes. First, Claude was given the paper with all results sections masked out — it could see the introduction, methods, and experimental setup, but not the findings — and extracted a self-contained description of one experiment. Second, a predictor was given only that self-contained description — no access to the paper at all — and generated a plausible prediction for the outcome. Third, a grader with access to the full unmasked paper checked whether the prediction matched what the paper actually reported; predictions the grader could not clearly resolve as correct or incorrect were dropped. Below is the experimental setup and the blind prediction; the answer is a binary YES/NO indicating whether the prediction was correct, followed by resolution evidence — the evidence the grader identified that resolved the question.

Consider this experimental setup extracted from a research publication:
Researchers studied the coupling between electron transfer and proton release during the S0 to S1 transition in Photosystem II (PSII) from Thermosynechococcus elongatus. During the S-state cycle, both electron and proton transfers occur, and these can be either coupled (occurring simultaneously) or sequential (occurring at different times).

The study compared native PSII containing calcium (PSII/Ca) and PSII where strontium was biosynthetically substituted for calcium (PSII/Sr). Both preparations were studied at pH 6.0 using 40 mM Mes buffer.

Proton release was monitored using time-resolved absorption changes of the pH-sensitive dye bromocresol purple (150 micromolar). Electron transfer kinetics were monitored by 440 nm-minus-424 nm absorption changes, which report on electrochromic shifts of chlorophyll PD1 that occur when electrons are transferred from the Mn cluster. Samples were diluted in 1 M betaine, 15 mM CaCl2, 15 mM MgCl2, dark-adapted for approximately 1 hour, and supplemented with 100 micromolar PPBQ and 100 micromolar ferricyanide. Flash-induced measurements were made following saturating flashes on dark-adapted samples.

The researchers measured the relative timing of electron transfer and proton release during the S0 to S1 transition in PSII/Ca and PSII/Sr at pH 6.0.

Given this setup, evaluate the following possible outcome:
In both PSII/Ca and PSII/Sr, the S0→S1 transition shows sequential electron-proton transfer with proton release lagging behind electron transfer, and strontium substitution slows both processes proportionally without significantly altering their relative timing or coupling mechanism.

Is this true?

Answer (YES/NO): NO